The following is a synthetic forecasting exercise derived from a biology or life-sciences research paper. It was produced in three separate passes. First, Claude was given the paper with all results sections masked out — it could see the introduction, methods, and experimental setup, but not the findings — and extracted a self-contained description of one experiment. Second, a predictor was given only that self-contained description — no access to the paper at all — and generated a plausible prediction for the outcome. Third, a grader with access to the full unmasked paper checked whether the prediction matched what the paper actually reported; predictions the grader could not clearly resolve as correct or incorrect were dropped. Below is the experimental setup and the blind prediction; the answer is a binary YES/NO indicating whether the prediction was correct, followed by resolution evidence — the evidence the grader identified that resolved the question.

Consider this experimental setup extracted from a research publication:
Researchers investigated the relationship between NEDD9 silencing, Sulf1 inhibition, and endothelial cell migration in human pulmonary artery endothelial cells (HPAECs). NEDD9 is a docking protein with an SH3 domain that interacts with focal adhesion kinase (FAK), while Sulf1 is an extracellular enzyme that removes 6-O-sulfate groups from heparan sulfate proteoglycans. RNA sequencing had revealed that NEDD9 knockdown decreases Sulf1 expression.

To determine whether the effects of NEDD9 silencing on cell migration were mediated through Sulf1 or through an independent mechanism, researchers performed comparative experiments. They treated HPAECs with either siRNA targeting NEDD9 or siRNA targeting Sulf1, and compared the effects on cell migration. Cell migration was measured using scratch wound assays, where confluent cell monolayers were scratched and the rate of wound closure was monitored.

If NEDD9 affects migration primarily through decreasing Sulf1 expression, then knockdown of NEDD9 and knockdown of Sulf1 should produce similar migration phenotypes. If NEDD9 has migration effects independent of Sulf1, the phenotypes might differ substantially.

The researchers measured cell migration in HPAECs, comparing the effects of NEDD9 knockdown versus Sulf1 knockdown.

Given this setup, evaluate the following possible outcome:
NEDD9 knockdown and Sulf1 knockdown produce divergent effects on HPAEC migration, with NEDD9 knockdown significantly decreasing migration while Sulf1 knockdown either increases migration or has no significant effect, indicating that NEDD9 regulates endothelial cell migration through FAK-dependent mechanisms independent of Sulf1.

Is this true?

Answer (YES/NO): NO